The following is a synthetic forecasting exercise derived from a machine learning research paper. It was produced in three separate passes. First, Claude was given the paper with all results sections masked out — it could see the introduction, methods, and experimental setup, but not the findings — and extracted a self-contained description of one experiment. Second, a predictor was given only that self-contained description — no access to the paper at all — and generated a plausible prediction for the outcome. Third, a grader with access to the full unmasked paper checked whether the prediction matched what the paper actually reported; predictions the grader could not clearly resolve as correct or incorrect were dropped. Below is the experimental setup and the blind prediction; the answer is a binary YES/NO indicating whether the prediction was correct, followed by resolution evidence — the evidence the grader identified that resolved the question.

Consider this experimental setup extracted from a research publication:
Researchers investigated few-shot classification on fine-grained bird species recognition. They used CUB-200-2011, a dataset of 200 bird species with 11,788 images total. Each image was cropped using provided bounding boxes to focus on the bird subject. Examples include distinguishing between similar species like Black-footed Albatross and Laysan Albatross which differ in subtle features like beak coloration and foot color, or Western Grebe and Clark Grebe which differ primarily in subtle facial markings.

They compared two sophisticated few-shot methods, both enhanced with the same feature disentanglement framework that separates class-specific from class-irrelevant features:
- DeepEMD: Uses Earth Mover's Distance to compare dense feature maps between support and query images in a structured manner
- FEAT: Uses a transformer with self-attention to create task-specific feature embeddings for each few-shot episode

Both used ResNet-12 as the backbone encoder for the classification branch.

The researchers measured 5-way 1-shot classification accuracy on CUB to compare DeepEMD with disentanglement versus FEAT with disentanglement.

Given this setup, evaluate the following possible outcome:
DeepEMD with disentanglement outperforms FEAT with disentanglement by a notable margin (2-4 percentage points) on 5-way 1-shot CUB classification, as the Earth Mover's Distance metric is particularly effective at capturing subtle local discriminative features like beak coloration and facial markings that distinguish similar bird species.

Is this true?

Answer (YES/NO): NO